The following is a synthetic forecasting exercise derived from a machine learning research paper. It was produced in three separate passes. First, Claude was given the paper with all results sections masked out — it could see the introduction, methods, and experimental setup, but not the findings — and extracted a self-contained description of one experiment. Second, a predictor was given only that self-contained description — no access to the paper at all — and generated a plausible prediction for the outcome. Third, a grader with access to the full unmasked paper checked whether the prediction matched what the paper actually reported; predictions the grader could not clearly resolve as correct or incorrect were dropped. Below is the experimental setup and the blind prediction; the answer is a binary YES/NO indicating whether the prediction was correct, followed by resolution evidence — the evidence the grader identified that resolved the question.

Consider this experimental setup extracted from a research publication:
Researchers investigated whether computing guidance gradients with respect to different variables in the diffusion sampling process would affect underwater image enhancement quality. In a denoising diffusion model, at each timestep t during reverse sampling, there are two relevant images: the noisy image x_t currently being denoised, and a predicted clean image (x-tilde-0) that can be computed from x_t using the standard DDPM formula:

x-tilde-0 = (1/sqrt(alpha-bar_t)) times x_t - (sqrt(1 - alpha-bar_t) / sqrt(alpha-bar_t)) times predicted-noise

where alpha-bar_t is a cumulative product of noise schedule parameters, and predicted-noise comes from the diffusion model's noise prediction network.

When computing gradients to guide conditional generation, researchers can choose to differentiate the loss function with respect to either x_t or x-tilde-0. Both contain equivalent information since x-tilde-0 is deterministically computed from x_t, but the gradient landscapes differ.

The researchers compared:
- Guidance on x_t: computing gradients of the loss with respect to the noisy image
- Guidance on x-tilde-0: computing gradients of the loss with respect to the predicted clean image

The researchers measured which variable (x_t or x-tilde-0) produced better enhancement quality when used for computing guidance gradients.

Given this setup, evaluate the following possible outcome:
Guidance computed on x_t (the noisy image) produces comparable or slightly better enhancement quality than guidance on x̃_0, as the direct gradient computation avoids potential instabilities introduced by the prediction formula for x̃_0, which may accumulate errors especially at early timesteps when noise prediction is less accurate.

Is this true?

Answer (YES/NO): NO